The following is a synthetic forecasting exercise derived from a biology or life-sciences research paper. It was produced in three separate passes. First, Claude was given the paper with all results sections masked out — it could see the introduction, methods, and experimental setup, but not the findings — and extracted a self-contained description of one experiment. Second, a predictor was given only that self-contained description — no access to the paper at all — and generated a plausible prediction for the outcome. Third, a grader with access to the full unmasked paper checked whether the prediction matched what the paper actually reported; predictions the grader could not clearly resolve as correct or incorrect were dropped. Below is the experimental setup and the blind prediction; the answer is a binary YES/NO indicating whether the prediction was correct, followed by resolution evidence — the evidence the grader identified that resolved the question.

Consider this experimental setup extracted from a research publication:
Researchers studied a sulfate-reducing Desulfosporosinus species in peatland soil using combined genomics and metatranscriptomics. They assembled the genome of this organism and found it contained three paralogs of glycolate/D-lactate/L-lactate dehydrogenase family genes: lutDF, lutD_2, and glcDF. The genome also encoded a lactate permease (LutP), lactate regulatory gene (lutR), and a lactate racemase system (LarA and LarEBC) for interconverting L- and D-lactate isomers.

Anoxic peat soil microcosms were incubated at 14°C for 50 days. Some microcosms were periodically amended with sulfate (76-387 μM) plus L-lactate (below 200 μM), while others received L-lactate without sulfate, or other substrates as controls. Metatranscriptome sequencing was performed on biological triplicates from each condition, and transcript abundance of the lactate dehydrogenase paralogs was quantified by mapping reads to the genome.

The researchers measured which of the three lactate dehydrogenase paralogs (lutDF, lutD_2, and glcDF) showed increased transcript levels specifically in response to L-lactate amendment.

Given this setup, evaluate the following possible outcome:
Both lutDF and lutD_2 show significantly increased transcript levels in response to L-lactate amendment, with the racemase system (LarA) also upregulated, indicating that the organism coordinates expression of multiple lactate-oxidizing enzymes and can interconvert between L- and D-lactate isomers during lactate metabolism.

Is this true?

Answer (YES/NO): YES